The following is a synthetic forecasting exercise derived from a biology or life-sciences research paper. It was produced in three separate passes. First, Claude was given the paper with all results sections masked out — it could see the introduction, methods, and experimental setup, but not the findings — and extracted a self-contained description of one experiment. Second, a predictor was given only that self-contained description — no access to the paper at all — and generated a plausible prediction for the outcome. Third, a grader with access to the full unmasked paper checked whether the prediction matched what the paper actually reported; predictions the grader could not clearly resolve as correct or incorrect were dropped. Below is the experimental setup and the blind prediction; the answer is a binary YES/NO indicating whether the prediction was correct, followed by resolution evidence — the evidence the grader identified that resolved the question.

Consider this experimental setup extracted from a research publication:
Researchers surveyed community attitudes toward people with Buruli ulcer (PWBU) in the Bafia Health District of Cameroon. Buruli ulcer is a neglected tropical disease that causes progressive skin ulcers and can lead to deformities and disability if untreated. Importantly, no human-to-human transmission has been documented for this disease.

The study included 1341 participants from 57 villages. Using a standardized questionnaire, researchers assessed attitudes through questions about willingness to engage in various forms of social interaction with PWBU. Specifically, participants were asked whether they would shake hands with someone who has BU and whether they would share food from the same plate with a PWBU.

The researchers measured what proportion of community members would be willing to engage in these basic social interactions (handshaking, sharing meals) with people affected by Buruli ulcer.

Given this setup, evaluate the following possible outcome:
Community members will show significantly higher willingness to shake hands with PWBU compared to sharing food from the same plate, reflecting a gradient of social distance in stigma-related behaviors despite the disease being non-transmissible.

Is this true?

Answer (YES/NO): NO